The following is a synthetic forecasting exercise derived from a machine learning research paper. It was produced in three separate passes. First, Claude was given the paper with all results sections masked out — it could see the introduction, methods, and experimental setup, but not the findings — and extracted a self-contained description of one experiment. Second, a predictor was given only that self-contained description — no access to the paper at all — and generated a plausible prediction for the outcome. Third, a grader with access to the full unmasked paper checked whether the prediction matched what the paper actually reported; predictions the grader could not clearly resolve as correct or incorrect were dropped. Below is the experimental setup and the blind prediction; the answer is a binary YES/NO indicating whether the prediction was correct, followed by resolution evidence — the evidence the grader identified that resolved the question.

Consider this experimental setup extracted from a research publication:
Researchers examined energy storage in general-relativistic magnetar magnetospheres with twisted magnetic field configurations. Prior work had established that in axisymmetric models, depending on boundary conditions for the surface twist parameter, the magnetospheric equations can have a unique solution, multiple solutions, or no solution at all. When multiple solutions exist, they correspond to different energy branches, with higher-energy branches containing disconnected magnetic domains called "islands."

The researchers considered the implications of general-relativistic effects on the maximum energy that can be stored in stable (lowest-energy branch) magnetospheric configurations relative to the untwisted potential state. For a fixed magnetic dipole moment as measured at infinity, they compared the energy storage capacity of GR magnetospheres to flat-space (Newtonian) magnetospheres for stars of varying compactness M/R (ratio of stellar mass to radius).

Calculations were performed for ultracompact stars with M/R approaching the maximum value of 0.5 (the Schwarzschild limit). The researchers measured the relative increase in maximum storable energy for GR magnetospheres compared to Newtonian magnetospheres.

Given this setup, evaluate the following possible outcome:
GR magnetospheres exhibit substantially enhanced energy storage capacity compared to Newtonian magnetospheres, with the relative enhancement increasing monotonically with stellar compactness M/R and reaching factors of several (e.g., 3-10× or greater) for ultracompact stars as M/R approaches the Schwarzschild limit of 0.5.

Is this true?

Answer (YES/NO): NO